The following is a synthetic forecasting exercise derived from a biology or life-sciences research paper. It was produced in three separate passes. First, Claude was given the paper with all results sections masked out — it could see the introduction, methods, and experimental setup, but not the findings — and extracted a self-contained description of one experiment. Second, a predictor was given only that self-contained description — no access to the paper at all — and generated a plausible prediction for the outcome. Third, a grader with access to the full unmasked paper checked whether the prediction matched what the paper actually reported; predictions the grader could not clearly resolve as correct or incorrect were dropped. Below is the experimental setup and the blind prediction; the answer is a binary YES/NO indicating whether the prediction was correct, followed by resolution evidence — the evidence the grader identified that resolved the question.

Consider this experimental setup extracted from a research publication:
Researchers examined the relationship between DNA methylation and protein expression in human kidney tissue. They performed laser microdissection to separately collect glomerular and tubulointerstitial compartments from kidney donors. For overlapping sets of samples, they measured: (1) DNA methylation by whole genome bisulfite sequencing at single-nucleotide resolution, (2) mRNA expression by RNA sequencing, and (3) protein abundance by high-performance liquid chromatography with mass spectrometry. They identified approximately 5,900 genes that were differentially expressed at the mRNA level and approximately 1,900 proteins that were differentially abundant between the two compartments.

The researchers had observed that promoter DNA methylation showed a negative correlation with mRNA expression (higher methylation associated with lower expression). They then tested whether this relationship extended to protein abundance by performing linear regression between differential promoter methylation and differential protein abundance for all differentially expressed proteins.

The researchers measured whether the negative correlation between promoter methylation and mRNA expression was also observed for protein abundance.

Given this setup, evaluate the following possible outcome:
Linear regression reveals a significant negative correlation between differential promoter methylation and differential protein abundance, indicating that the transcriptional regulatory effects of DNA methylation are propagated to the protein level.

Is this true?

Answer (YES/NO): YES